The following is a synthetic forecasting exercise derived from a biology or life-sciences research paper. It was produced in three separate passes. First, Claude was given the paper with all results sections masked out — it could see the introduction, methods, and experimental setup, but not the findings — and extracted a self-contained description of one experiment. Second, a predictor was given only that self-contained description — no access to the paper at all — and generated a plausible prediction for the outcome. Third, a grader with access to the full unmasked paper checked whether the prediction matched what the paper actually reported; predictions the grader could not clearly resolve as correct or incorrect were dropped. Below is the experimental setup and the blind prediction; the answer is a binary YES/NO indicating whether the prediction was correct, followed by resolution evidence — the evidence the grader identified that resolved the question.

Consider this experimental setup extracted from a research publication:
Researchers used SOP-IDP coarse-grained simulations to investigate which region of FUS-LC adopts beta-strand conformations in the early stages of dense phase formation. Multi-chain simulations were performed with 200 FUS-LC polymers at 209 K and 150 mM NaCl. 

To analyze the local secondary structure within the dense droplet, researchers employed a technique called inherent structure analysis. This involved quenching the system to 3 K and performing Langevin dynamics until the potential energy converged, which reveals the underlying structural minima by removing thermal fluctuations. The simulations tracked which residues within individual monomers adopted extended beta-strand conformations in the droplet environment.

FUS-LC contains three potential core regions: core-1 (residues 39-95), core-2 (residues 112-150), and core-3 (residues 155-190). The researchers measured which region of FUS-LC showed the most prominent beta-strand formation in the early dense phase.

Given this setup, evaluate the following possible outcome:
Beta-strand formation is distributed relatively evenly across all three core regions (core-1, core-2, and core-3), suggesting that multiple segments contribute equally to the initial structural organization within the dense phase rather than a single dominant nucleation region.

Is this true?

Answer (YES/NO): NO